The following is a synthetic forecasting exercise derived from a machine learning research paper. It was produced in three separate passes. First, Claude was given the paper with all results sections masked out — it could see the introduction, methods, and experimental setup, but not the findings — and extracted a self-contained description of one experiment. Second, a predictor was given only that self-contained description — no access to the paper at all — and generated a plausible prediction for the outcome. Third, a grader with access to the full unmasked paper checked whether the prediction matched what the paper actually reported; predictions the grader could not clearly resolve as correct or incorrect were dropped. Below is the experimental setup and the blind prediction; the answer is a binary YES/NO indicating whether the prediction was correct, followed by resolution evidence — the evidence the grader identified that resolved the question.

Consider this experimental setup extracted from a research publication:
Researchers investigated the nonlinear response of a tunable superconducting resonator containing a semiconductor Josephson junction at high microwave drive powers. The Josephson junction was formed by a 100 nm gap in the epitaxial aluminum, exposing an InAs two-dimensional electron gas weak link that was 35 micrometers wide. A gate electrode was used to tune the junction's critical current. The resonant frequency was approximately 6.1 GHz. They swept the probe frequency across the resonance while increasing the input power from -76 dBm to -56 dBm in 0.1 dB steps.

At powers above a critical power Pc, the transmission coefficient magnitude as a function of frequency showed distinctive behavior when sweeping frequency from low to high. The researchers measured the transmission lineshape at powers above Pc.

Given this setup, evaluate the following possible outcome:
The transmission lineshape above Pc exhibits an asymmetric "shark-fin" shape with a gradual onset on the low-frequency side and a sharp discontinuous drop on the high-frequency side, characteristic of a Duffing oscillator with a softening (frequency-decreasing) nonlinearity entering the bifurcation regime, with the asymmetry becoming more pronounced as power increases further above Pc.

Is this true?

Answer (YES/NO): NO